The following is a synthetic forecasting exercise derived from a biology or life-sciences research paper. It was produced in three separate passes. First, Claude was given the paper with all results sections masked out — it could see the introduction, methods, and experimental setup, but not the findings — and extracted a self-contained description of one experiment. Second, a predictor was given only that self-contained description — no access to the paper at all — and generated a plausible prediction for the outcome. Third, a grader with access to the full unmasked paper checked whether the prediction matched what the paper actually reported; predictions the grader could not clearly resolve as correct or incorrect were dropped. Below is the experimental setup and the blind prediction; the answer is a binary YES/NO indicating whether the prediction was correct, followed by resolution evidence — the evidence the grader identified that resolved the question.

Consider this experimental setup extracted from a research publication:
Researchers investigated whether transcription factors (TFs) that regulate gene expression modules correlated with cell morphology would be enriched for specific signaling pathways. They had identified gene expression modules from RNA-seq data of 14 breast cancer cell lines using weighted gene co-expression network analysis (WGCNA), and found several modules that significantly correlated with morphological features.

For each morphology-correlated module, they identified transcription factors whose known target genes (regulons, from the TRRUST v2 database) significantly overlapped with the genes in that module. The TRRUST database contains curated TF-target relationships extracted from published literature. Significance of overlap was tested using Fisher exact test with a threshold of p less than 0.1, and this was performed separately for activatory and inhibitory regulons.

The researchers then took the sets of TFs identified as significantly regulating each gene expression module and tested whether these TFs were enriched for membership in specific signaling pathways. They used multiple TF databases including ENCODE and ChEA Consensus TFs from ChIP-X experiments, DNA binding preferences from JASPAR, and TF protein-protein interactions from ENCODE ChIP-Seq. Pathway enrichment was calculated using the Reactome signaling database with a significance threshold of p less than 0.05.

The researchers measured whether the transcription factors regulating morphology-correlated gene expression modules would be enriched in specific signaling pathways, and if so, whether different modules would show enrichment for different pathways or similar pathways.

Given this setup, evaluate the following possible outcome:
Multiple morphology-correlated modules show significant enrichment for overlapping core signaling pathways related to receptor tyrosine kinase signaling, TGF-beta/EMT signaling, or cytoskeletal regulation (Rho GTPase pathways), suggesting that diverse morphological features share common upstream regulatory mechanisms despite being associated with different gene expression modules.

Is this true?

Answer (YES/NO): NO